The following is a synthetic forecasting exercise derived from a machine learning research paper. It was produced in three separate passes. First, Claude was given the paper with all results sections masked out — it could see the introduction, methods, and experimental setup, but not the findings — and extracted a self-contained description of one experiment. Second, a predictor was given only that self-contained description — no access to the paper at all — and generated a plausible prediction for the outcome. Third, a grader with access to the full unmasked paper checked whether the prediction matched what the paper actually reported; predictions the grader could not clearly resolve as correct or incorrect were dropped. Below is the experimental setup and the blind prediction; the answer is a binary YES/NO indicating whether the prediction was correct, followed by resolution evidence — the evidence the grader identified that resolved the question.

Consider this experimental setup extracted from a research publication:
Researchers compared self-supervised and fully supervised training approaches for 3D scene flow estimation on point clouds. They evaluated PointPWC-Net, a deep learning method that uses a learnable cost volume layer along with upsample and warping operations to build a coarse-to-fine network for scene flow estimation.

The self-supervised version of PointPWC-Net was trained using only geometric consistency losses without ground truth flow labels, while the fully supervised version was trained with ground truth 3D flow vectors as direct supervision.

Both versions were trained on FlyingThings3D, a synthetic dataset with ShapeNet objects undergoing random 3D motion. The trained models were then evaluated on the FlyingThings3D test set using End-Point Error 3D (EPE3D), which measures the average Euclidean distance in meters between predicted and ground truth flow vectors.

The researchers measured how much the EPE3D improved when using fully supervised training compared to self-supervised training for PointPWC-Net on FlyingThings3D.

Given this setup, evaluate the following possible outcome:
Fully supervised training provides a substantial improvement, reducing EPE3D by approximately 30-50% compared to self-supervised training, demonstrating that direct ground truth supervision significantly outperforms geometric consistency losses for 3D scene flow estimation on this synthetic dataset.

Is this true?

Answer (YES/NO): NO